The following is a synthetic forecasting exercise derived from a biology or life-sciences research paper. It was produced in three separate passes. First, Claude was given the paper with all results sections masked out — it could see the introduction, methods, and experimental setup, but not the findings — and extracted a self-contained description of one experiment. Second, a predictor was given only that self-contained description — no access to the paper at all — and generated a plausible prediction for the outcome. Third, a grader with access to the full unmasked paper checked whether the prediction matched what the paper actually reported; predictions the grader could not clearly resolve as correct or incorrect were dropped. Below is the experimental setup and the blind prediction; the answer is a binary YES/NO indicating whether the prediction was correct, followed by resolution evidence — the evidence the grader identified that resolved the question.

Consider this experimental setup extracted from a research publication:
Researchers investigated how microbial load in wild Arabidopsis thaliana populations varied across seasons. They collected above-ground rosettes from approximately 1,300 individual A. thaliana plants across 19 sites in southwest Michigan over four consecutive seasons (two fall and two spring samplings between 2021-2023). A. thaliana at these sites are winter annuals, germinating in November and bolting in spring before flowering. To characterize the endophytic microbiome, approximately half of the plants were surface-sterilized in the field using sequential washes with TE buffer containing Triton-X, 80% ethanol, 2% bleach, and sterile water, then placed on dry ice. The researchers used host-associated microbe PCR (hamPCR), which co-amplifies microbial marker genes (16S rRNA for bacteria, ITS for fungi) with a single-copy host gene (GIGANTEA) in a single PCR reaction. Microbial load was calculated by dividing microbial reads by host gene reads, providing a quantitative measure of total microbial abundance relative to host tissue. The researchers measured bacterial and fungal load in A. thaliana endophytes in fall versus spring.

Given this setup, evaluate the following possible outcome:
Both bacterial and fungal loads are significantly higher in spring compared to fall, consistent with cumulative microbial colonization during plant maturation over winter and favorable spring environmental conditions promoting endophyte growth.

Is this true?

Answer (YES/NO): YES